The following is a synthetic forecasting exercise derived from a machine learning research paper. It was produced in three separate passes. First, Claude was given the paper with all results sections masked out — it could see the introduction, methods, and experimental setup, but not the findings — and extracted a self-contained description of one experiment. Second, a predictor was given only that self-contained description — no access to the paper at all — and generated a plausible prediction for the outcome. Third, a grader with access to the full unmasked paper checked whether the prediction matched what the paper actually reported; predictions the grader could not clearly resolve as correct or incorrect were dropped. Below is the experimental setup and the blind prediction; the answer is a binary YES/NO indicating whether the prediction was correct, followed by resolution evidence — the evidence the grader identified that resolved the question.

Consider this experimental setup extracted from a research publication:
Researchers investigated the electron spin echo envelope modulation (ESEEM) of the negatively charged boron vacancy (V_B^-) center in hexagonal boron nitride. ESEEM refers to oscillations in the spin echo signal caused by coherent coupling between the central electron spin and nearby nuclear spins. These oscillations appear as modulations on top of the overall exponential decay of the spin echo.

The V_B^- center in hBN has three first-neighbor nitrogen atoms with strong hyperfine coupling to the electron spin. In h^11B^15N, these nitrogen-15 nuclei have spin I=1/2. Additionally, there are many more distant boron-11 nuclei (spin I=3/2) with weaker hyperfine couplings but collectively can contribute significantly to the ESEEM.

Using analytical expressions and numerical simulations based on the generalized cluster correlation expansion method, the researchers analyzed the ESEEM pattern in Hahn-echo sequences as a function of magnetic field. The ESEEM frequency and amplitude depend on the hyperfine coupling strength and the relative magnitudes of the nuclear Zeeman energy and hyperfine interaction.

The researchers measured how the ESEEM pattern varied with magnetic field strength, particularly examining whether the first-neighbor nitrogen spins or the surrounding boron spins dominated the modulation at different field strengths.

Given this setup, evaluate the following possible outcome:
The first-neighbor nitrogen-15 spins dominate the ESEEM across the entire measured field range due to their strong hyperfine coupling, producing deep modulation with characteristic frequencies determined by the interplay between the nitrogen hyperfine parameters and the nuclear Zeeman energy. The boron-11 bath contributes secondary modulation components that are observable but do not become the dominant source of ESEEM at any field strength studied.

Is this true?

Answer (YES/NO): NO